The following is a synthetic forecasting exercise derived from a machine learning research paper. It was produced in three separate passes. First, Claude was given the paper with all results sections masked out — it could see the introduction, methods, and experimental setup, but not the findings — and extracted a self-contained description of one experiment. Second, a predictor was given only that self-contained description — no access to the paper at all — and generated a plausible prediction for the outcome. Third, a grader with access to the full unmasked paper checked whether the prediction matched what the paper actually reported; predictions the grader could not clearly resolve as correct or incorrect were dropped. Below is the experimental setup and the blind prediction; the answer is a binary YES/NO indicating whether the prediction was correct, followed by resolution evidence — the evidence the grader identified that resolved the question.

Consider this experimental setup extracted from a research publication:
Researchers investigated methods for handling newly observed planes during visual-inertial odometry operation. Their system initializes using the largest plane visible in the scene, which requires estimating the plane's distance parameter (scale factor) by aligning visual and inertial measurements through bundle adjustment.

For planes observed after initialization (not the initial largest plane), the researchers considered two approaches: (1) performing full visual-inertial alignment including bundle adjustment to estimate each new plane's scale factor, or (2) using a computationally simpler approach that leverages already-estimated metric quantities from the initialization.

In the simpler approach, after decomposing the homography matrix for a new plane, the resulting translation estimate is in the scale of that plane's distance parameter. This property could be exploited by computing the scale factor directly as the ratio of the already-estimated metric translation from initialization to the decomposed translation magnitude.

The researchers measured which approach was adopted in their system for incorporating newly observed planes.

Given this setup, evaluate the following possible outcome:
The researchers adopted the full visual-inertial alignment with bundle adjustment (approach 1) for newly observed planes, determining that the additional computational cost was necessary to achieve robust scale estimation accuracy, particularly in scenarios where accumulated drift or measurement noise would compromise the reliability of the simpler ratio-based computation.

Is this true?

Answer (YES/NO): NO